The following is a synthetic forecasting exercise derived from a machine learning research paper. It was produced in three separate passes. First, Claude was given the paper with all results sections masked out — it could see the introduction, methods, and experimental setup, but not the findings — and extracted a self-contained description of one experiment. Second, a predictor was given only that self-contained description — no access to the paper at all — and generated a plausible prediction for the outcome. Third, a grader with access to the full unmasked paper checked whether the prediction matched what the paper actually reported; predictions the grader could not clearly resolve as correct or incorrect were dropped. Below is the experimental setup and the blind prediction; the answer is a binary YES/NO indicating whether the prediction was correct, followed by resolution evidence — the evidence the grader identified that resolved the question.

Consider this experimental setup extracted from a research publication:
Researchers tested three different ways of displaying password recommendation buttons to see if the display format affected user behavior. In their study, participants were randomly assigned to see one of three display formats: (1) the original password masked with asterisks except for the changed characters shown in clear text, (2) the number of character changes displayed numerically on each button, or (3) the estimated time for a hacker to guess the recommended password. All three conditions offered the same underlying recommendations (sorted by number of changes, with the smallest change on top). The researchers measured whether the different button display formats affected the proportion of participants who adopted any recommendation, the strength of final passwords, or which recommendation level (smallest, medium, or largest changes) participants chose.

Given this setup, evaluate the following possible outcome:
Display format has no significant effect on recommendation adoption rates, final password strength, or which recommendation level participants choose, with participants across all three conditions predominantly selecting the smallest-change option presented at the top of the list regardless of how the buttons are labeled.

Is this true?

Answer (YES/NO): YES